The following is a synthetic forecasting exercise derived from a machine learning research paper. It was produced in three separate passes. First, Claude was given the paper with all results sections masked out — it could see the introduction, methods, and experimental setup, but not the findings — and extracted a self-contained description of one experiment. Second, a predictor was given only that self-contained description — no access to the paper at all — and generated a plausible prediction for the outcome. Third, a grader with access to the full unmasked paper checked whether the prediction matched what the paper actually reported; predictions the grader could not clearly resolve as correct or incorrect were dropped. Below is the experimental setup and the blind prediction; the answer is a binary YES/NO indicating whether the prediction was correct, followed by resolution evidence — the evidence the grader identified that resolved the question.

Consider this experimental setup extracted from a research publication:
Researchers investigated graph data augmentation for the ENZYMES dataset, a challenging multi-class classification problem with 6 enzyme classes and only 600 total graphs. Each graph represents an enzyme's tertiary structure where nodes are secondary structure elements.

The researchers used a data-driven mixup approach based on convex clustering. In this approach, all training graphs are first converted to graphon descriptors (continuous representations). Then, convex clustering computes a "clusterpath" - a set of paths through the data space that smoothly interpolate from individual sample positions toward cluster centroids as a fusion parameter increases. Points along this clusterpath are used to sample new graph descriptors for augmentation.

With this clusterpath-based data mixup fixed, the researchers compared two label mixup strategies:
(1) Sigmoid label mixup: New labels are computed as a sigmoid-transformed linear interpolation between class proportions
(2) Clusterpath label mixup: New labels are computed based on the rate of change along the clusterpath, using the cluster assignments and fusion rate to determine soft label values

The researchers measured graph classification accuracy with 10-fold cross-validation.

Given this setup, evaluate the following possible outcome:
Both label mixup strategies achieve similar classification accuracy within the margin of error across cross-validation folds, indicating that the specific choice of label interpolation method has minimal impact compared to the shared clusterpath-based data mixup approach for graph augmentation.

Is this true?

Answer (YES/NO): NO